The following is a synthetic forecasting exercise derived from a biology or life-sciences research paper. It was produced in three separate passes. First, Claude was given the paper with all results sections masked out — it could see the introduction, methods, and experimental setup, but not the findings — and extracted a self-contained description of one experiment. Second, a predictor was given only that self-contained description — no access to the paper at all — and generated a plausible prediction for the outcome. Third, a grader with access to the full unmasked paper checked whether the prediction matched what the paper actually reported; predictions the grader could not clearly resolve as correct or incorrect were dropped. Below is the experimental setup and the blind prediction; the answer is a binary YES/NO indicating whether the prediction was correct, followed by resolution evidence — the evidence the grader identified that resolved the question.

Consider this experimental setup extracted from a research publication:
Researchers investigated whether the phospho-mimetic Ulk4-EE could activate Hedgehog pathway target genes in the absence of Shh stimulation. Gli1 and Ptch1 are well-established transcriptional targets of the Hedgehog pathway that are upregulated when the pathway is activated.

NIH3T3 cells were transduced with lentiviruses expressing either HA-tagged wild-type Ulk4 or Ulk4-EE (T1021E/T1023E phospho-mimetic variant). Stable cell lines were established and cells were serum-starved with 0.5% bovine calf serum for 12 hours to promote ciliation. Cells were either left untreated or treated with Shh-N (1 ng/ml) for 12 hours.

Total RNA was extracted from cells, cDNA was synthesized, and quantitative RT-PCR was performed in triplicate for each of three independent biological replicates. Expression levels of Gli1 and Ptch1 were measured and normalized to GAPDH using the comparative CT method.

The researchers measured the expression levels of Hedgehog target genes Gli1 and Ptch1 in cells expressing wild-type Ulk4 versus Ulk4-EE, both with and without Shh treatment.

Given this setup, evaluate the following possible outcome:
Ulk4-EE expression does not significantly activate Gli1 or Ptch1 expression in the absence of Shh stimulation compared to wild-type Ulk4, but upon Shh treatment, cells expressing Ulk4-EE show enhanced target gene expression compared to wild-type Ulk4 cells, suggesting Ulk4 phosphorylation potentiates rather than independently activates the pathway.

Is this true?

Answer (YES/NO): NO